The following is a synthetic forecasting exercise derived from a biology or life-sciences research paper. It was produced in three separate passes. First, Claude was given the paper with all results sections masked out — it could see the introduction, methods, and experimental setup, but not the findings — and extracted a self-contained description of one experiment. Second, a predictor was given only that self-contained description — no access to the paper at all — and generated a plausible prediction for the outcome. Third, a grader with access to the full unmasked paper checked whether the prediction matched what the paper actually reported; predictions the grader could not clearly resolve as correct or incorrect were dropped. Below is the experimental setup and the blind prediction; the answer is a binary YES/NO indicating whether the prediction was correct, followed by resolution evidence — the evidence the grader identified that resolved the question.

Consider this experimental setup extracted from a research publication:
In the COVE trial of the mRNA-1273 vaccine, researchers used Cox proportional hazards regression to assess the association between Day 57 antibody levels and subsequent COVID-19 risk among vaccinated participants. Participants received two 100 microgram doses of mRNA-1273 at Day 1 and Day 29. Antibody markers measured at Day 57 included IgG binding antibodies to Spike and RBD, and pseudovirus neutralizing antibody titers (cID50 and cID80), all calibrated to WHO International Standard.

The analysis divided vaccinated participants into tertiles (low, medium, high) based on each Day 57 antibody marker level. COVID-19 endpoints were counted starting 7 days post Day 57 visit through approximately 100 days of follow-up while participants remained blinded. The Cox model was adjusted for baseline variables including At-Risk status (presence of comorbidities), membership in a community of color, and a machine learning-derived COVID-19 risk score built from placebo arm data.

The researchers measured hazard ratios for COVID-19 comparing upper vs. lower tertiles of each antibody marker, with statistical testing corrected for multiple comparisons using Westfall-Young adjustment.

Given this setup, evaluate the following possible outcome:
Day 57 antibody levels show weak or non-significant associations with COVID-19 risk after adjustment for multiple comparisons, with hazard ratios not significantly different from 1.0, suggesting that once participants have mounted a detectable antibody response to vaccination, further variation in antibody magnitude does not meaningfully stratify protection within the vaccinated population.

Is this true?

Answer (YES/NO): NO